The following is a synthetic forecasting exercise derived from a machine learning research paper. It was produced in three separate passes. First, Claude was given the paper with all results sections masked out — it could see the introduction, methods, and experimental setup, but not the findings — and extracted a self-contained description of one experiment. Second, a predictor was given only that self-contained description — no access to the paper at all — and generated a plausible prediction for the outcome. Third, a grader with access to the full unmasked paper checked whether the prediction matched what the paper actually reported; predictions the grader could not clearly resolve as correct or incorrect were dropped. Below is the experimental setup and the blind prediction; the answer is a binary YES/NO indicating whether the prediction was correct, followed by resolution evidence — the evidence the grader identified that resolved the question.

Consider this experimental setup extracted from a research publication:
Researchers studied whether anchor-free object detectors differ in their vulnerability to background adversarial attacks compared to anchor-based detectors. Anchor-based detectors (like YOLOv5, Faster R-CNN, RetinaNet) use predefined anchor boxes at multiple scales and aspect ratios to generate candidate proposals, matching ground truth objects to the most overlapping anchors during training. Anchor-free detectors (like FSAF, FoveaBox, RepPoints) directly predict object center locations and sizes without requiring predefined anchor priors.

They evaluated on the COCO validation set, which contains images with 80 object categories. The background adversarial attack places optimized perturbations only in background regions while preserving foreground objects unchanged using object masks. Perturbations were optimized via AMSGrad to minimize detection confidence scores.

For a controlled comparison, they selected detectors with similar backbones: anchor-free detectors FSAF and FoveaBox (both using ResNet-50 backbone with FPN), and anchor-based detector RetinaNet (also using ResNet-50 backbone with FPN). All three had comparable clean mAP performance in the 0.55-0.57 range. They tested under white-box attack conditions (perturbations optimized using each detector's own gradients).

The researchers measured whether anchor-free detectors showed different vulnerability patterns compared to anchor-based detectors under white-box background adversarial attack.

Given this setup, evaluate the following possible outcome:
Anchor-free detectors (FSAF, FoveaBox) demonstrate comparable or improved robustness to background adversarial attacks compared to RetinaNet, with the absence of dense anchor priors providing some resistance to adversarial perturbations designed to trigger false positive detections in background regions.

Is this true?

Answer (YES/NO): YES